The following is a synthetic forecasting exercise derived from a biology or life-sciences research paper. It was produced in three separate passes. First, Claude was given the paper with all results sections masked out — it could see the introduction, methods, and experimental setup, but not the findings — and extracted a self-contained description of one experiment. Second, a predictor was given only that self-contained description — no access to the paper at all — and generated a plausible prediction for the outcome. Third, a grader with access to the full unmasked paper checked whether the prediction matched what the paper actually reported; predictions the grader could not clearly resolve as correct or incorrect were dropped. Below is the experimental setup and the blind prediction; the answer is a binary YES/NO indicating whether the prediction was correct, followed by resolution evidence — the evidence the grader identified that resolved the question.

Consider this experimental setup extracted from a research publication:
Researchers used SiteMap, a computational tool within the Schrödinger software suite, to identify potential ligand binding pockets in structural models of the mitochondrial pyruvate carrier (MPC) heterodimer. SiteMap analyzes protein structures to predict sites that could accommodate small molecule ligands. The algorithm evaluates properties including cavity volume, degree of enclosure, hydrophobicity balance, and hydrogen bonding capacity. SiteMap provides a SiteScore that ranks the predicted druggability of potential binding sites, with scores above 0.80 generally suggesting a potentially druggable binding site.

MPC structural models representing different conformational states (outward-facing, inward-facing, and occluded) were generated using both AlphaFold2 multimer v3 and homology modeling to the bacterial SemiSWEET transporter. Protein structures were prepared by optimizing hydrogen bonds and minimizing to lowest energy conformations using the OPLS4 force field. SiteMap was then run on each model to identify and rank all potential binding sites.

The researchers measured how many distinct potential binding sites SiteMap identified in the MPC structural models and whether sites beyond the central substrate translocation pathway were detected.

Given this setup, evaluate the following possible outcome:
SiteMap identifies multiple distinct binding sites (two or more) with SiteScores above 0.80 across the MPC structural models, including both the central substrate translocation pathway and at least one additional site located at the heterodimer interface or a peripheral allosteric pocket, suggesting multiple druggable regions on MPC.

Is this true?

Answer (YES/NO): NO